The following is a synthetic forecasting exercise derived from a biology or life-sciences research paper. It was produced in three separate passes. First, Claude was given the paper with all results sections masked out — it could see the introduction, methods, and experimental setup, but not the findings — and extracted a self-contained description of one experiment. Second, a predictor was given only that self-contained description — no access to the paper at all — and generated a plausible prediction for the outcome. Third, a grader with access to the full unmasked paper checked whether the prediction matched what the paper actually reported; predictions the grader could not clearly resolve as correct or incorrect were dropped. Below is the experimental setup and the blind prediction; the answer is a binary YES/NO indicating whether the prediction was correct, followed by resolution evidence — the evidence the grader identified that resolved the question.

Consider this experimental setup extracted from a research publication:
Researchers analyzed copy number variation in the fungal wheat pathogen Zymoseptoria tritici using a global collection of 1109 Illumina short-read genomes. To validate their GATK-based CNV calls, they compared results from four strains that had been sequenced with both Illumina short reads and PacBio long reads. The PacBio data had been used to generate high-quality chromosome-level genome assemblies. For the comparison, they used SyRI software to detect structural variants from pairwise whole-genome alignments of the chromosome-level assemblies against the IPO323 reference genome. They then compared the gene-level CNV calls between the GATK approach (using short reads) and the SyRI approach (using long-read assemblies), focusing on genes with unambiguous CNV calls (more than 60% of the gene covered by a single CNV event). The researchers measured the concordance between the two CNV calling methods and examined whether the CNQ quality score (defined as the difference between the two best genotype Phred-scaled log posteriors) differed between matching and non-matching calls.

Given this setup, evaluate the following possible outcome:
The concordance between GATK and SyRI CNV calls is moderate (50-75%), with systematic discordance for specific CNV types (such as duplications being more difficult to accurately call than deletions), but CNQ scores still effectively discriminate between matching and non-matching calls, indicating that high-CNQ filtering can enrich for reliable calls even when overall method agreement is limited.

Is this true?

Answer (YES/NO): NO